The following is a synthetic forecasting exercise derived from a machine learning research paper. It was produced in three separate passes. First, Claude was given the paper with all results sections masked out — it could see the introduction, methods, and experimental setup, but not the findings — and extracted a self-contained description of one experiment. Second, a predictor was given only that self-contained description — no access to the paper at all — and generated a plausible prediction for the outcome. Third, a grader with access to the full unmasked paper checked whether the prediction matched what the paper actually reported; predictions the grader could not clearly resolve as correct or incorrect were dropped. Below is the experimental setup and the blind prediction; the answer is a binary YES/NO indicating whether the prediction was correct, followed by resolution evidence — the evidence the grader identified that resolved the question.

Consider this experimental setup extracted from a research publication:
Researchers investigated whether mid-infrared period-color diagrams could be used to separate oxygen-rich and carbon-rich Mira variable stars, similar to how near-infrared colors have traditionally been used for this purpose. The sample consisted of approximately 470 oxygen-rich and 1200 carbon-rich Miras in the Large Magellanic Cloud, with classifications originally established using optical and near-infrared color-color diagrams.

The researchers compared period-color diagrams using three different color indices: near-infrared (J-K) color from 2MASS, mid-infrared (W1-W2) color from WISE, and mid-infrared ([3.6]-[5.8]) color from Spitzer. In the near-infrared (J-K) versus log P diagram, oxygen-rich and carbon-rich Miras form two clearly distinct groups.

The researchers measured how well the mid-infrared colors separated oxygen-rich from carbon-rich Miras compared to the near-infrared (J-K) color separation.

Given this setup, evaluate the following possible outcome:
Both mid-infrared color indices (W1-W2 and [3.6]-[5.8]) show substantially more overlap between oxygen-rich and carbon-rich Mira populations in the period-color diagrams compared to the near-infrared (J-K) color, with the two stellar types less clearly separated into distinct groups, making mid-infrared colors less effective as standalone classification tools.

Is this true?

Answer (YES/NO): NO